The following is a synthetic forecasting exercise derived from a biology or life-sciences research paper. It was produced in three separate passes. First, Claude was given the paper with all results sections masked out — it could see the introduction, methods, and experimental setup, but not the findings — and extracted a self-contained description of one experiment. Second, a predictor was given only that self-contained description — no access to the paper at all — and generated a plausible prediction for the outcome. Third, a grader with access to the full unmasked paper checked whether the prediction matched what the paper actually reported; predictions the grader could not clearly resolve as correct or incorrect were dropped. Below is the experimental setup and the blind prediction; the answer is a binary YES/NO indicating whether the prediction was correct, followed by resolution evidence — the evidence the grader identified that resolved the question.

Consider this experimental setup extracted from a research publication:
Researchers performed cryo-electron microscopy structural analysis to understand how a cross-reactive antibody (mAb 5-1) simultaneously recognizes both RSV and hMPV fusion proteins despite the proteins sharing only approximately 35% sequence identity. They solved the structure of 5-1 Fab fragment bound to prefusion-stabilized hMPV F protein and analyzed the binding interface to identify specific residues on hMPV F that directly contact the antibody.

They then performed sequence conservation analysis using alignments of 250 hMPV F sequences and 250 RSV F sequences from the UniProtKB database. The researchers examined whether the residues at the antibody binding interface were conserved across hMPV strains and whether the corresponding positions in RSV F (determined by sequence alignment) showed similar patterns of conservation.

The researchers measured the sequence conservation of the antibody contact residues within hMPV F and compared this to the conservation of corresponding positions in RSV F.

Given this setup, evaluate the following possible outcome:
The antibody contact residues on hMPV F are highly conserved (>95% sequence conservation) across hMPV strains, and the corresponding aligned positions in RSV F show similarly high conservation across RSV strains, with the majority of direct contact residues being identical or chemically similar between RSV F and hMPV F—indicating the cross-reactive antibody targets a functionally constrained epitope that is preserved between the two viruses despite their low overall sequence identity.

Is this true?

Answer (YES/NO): NO